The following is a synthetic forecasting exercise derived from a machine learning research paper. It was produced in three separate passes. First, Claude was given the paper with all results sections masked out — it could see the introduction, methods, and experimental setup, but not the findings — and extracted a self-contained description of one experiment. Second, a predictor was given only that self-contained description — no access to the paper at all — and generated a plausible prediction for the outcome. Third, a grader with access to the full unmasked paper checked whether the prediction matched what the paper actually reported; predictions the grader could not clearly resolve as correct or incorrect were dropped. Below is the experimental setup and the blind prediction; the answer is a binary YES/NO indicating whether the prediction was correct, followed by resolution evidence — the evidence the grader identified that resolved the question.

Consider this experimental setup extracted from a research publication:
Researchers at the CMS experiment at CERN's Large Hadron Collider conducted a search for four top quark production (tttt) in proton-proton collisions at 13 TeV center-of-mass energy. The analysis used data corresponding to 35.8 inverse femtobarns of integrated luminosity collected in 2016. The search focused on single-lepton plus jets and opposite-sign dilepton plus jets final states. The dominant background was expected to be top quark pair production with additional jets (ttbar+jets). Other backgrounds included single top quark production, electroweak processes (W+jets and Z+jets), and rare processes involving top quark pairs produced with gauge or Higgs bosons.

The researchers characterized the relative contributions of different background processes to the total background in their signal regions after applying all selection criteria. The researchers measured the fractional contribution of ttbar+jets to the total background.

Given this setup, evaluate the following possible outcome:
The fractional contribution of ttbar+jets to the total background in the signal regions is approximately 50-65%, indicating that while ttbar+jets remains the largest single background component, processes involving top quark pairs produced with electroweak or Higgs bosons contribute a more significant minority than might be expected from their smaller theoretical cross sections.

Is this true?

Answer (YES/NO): NO